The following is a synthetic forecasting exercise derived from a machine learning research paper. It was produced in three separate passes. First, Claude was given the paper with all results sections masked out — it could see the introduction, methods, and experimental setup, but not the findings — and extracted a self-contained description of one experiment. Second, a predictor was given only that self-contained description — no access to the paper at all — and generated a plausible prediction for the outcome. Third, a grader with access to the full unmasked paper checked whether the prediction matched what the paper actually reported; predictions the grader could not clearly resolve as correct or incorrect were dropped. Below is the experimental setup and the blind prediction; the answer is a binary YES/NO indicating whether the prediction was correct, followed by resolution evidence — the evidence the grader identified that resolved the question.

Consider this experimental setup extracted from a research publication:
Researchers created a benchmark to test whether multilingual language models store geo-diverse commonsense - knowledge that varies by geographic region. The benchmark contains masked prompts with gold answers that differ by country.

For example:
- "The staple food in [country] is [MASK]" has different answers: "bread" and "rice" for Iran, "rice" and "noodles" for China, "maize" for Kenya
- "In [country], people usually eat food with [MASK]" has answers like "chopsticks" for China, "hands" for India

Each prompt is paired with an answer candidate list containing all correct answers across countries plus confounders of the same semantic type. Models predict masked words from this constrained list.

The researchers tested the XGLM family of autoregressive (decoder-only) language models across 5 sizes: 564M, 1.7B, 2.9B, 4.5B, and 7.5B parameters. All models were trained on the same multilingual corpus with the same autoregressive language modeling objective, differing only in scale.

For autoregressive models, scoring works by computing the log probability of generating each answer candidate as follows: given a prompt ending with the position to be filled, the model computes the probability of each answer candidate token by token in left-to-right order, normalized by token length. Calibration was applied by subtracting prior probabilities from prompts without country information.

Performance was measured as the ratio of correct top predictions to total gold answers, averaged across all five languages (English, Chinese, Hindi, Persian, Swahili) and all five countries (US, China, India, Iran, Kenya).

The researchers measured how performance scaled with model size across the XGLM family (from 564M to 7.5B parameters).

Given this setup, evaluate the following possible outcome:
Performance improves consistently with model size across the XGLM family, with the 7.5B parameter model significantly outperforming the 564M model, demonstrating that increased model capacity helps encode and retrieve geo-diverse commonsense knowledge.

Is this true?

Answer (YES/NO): NO